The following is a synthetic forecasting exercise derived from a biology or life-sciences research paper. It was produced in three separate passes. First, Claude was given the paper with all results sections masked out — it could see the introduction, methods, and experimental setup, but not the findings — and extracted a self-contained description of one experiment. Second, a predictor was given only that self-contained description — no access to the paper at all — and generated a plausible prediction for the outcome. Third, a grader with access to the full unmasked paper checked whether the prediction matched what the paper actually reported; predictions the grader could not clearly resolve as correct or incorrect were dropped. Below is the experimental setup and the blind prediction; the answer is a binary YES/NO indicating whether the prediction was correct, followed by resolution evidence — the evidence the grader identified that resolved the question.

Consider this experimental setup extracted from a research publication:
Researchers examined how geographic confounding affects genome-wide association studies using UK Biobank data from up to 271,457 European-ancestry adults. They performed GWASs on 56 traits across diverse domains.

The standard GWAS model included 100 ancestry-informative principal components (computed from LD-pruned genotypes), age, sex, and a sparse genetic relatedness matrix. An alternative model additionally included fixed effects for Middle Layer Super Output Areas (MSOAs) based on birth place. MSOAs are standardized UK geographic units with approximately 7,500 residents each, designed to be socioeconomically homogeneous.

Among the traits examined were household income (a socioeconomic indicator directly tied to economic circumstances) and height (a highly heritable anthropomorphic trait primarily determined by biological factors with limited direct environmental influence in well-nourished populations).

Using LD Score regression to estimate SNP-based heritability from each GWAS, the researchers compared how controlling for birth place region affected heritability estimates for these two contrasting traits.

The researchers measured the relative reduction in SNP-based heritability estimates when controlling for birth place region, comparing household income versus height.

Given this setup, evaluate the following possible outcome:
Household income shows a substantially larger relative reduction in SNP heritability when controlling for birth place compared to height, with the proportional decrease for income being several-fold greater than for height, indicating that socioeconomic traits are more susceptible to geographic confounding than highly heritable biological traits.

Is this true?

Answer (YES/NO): YES